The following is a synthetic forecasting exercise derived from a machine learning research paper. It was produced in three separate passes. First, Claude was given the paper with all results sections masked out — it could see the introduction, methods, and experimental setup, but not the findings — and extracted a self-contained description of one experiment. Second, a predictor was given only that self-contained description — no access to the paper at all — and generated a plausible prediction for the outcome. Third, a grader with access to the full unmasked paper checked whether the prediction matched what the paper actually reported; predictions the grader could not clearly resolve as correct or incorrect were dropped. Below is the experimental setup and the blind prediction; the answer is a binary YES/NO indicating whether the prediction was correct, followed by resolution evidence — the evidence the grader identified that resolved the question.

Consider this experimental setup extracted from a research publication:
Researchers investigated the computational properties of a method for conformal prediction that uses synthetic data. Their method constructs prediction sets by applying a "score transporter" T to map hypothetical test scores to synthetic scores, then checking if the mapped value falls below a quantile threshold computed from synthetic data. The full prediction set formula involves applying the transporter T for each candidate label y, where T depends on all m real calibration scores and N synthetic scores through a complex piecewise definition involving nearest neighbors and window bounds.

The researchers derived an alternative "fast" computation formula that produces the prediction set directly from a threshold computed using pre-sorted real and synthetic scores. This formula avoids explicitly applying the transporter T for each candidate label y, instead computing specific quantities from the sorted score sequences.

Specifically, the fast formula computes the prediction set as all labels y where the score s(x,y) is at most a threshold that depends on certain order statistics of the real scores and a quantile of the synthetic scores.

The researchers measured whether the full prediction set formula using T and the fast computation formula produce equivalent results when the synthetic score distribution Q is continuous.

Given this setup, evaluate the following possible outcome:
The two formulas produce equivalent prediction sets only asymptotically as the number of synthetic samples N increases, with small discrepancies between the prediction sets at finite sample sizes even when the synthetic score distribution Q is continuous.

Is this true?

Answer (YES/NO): NO